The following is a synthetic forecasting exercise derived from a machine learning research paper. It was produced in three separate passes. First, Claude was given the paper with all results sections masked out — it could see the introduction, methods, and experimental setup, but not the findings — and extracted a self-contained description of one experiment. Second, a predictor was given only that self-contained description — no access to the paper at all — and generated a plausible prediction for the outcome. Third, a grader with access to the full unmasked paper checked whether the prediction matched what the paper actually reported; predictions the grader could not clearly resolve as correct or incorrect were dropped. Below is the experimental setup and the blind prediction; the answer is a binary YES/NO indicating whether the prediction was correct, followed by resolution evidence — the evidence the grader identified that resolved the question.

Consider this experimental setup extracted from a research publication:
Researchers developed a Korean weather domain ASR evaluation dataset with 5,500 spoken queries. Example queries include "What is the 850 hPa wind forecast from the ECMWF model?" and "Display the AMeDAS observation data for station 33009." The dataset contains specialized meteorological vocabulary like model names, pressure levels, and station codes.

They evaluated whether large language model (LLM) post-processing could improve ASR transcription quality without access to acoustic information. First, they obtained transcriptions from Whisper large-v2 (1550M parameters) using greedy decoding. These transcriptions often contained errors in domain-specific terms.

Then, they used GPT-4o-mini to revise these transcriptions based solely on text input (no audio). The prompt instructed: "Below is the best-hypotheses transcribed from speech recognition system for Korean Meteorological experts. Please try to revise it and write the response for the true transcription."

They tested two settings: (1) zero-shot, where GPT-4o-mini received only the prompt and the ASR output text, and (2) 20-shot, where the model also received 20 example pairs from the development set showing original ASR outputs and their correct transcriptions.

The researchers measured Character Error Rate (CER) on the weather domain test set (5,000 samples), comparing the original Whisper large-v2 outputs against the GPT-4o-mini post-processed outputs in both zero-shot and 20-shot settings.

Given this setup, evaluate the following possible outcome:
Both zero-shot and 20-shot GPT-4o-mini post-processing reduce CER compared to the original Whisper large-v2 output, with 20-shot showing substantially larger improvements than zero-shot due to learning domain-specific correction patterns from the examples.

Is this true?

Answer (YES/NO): NO